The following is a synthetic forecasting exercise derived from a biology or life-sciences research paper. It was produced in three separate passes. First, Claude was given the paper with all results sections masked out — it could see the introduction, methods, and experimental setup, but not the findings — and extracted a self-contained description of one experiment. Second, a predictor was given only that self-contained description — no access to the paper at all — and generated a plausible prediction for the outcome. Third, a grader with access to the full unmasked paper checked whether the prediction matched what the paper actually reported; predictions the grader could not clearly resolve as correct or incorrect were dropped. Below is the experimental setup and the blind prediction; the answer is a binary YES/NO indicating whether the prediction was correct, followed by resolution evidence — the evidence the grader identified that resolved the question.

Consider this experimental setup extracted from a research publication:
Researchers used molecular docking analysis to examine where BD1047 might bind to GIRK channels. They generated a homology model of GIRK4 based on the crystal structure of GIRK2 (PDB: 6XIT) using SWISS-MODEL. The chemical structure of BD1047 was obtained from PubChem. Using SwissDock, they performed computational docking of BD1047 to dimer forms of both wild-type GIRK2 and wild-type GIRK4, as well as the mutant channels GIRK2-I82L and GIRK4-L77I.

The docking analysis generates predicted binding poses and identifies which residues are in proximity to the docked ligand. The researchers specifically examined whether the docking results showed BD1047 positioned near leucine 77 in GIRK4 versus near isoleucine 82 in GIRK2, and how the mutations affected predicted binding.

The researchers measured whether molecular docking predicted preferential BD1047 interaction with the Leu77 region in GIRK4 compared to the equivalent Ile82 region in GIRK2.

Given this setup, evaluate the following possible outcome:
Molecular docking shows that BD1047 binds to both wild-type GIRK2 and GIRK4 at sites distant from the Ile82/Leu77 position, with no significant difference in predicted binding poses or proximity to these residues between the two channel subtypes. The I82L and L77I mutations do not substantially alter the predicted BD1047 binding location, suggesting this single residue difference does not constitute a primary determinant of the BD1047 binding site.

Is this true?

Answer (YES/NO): NO